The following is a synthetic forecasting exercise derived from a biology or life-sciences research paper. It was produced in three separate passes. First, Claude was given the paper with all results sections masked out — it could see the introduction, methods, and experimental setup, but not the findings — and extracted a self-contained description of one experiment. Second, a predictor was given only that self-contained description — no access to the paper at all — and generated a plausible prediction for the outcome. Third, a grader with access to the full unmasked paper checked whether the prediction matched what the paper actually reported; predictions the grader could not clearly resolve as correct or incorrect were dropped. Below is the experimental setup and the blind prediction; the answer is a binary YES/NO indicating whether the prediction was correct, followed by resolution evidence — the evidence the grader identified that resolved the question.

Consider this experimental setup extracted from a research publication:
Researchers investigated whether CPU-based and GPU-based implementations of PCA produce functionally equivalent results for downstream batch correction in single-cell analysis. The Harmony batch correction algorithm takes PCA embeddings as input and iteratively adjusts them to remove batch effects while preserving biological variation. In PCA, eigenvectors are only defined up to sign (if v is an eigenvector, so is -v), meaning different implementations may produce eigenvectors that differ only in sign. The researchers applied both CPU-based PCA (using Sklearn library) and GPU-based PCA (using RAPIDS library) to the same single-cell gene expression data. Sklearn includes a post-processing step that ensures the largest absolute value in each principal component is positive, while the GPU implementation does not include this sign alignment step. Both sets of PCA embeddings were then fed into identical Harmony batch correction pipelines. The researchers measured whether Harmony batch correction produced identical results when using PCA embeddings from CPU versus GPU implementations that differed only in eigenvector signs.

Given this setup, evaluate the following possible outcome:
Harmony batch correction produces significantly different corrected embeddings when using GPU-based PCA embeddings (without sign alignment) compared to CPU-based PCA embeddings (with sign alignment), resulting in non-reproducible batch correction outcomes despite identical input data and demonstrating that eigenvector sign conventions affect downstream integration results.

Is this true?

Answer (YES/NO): YES